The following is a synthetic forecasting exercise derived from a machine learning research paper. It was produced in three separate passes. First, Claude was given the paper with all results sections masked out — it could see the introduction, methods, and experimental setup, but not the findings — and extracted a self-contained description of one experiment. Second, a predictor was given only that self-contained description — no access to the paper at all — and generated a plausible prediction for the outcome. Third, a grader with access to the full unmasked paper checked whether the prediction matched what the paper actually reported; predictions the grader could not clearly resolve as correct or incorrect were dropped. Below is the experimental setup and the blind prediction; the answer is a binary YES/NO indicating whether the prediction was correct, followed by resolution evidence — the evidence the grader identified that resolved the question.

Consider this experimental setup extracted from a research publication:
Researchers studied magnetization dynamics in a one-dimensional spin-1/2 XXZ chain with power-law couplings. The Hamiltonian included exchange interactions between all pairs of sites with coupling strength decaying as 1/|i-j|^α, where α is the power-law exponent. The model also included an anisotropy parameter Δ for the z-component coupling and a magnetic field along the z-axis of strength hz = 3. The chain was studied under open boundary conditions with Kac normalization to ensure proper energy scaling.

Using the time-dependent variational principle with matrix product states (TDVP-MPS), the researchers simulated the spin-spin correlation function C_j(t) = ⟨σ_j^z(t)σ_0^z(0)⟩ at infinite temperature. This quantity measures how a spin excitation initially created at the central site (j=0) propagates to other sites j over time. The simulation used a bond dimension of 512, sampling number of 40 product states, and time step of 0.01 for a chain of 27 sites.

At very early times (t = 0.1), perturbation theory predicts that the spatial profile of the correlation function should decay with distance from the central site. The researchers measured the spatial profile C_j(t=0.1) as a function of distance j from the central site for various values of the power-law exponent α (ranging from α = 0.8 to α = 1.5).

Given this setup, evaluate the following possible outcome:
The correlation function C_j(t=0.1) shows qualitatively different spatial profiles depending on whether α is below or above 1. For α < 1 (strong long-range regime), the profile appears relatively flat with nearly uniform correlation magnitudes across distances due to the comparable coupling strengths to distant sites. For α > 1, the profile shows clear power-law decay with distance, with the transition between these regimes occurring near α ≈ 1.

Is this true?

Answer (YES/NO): NO